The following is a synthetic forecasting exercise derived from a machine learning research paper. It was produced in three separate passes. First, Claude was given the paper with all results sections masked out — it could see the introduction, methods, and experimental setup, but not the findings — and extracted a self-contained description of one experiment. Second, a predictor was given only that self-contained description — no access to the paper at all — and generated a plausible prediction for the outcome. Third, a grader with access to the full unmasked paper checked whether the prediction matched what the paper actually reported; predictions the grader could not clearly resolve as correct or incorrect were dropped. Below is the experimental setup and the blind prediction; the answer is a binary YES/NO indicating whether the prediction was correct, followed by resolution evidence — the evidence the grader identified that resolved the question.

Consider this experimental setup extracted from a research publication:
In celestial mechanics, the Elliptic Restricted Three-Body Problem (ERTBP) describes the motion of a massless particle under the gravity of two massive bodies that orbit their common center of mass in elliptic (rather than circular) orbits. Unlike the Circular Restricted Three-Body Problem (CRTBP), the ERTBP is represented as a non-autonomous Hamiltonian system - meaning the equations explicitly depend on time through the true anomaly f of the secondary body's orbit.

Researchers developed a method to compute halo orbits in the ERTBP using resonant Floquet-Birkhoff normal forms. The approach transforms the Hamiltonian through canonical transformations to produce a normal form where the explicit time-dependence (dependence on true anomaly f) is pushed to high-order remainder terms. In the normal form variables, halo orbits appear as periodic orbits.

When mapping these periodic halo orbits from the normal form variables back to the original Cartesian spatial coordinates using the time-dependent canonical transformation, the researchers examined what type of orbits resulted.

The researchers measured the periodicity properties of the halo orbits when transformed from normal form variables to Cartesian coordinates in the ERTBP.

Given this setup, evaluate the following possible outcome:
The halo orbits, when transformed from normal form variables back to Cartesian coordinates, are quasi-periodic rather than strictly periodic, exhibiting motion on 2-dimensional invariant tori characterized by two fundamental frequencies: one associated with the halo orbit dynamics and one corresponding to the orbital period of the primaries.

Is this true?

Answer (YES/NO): YES